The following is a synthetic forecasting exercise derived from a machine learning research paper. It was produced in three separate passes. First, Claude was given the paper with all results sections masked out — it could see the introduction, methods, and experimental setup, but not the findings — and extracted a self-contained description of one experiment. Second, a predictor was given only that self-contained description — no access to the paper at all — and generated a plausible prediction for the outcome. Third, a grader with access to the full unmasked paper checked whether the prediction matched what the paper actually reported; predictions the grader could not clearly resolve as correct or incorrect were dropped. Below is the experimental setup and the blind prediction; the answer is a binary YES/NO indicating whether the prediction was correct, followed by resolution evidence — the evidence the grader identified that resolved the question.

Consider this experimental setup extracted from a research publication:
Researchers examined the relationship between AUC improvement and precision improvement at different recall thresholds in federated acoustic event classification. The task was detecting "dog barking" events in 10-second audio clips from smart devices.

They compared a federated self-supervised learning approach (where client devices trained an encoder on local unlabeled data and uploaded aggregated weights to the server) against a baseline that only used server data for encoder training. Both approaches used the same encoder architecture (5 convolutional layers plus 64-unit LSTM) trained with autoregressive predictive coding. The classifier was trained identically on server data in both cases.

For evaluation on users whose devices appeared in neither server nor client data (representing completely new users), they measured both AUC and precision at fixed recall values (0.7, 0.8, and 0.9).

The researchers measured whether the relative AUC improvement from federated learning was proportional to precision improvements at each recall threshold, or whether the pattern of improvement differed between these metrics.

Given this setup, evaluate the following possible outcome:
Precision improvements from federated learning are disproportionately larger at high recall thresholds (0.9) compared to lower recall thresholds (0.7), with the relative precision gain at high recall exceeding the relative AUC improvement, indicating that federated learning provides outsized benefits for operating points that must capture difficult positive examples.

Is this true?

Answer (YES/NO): YES